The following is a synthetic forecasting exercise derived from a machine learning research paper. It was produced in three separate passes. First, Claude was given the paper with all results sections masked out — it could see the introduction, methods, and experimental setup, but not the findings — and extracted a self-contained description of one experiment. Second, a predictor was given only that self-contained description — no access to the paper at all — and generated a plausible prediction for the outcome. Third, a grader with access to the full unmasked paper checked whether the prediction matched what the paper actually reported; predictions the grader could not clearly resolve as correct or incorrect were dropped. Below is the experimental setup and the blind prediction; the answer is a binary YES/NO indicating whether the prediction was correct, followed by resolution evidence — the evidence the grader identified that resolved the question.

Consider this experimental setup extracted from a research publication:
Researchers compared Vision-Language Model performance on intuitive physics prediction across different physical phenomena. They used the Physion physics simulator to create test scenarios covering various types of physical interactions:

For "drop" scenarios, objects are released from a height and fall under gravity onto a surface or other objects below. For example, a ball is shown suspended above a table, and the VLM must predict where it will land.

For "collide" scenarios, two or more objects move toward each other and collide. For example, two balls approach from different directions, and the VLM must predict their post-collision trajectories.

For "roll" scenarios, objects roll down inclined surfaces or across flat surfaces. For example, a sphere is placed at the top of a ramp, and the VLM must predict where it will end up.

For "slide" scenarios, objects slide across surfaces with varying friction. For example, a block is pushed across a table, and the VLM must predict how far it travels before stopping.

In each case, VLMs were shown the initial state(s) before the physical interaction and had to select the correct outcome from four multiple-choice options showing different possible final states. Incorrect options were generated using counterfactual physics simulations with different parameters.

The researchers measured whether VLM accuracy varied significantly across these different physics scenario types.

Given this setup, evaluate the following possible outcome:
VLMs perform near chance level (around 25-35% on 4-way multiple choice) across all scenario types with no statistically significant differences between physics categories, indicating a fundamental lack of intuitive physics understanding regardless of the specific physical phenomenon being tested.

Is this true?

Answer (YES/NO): NO